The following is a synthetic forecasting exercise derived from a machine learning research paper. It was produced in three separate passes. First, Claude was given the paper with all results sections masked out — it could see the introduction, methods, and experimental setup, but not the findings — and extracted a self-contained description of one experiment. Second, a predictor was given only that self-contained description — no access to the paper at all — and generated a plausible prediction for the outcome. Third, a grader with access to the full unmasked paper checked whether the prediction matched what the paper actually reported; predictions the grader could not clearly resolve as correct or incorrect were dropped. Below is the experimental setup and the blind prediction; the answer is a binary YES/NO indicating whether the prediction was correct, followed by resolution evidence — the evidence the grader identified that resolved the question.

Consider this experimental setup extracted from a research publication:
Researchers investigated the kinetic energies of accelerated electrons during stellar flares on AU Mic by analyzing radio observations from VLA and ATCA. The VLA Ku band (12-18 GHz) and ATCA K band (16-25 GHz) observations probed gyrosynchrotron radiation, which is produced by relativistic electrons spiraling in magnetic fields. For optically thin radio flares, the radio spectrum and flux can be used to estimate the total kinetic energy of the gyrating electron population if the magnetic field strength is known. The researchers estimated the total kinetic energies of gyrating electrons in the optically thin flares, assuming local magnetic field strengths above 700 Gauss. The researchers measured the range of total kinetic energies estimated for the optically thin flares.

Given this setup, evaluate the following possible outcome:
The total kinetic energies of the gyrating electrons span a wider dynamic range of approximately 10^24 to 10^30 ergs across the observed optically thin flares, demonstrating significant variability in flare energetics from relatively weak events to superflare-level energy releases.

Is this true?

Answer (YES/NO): NO